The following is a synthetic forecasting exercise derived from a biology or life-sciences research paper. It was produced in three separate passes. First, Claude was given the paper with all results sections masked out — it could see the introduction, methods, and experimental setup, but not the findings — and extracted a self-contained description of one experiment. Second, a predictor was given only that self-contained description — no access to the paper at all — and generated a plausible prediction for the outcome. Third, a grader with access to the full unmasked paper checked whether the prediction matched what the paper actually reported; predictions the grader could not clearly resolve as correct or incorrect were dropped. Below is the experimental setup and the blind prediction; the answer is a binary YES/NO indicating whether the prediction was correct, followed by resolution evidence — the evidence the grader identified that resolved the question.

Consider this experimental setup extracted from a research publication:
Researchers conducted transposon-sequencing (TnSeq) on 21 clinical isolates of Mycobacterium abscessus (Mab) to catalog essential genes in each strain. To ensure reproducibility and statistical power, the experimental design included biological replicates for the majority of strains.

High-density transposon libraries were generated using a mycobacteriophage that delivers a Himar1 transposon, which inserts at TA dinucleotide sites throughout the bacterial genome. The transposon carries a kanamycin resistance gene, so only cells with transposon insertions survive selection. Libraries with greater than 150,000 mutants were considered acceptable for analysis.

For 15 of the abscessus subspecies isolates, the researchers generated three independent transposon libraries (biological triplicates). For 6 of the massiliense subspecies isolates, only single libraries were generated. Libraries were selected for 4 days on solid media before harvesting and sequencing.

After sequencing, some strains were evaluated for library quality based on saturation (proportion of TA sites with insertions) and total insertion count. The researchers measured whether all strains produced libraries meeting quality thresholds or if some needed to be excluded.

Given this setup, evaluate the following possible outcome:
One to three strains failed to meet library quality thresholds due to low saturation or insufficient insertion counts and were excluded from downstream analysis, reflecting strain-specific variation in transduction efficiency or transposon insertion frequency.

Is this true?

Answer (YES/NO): YES